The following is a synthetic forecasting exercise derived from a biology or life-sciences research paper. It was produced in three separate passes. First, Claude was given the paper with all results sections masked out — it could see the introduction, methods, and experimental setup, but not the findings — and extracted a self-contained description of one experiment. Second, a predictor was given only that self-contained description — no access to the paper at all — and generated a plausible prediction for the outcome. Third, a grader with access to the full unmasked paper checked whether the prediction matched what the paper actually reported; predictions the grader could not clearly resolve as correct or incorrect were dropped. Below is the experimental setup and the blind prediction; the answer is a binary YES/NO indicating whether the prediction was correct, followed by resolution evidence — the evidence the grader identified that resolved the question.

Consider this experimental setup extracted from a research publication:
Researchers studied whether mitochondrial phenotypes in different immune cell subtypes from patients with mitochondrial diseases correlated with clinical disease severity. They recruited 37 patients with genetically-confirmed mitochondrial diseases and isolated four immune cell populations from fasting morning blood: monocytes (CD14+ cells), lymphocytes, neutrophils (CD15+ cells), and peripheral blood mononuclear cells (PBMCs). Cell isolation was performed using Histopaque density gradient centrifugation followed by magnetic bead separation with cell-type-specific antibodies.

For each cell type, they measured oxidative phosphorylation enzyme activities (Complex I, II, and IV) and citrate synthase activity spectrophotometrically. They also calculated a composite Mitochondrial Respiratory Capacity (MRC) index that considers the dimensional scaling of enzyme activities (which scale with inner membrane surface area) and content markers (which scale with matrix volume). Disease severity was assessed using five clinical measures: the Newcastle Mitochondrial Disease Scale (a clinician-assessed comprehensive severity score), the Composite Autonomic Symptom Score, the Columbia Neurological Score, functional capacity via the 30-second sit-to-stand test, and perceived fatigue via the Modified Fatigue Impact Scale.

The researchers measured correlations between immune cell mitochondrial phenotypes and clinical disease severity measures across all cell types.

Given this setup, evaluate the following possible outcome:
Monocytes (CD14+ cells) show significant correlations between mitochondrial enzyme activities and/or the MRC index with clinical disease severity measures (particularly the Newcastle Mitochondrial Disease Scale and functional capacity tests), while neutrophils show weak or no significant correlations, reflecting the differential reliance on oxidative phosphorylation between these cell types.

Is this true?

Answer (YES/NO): NO